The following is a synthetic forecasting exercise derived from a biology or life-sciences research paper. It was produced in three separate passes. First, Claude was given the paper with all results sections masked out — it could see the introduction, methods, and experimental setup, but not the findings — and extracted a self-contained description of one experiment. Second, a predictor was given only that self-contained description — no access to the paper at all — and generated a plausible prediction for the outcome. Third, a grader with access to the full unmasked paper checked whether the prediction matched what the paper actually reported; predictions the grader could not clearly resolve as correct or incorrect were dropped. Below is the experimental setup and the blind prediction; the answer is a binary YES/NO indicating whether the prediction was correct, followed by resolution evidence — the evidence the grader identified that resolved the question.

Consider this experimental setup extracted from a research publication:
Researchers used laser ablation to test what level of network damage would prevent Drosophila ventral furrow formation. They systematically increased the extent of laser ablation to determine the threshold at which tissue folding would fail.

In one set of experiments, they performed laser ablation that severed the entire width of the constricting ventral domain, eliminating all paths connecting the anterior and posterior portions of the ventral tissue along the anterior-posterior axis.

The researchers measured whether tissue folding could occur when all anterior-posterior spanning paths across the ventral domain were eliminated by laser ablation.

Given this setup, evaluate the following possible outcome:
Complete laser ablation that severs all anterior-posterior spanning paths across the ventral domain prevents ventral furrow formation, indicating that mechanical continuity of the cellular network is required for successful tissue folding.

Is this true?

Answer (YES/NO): YES